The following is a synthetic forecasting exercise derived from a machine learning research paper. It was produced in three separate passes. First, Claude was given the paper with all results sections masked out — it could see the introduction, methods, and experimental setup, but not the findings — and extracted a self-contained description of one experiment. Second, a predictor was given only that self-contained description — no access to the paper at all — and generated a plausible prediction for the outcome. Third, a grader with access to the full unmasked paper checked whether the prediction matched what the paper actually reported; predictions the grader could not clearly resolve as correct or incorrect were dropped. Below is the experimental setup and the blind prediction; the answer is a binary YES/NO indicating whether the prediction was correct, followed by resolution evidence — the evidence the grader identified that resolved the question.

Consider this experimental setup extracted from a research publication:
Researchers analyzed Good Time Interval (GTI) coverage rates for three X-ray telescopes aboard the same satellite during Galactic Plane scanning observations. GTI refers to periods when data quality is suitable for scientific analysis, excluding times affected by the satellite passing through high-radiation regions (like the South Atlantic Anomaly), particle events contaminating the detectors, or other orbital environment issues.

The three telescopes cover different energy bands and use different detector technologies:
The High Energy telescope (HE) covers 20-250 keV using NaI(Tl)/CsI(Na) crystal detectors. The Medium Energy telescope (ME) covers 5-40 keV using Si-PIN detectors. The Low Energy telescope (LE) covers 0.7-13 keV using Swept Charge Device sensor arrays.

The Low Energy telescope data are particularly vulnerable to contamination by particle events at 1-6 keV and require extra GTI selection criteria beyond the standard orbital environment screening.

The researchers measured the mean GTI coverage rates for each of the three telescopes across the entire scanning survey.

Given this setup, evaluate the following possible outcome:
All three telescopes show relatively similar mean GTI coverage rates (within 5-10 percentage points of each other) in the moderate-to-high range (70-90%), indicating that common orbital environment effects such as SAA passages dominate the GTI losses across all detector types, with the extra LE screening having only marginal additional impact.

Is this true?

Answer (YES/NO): NO